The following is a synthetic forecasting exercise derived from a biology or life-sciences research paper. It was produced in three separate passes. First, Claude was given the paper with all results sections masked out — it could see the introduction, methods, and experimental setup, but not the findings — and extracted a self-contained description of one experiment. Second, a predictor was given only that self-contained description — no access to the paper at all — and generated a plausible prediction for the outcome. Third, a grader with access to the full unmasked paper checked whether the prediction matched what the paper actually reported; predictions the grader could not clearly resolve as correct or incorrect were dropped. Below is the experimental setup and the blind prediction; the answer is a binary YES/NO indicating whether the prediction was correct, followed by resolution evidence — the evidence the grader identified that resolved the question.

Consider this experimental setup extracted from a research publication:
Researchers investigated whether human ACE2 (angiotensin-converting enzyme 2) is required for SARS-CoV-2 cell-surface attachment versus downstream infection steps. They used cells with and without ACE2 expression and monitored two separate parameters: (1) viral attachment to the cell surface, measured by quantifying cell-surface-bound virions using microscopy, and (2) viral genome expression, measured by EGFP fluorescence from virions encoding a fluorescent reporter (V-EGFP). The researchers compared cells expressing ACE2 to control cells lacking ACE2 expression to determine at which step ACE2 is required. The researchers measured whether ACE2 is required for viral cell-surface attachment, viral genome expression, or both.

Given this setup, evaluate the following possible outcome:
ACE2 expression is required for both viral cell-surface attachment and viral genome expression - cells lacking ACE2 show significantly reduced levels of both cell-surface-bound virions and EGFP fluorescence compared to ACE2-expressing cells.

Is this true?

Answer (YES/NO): NO